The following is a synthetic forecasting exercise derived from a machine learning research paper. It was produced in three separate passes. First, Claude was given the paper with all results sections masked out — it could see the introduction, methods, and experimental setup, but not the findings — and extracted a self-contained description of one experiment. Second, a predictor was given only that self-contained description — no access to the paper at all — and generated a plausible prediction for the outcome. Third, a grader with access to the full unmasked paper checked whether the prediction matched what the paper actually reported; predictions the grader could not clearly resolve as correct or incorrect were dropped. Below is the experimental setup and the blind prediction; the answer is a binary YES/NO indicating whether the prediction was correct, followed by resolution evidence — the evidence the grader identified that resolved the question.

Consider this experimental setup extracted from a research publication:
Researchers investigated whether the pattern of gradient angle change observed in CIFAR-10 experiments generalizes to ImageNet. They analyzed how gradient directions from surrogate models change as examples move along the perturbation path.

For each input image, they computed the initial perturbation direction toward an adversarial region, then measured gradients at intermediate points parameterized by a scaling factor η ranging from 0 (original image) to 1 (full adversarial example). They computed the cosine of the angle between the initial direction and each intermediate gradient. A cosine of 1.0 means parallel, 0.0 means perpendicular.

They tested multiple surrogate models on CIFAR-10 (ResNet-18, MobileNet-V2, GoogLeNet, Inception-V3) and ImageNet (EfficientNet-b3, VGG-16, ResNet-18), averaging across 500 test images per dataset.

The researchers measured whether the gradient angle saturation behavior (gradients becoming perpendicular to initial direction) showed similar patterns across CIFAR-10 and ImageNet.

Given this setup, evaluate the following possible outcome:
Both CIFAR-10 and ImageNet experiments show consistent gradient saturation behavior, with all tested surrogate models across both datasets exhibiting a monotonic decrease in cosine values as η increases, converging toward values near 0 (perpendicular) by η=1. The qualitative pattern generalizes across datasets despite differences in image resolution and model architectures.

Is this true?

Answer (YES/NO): YES